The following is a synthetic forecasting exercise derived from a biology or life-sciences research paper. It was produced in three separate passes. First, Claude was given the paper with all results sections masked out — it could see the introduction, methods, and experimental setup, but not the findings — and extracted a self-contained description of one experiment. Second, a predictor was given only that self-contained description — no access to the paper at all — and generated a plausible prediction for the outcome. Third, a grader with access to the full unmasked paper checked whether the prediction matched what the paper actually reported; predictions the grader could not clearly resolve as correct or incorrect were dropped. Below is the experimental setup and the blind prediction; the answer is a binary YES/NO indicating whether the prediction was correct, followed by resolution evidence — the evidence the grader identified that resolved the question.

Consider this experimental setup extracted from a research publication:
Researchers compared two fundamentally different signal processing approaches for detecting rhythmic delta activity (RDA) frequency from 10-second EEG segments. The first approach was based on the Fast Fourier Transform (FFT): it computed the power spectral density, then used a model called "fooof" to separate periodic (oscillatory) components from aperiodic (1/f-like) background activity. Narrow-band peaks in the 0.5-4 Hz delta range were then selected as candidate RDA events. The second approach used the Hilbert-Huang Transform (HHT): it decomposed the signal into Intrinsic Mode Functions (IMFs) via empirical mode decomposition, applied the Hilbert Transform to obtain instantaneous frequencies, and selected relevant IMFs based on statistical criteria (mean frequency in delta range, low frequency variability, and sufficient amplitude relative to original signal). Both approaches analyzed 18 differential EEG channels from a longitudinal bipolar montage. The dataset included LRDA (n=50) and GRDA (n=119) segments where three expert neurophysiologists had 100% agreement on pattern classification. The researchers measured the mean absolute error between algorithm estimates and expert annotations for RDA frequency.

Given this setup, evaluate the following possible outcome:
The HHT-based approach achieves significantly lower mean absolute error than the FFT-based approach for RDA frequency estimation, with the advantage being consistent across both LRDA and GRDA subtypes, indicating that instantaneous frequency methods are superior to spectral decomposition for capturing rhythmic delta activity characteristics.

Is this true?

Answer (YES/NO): NO